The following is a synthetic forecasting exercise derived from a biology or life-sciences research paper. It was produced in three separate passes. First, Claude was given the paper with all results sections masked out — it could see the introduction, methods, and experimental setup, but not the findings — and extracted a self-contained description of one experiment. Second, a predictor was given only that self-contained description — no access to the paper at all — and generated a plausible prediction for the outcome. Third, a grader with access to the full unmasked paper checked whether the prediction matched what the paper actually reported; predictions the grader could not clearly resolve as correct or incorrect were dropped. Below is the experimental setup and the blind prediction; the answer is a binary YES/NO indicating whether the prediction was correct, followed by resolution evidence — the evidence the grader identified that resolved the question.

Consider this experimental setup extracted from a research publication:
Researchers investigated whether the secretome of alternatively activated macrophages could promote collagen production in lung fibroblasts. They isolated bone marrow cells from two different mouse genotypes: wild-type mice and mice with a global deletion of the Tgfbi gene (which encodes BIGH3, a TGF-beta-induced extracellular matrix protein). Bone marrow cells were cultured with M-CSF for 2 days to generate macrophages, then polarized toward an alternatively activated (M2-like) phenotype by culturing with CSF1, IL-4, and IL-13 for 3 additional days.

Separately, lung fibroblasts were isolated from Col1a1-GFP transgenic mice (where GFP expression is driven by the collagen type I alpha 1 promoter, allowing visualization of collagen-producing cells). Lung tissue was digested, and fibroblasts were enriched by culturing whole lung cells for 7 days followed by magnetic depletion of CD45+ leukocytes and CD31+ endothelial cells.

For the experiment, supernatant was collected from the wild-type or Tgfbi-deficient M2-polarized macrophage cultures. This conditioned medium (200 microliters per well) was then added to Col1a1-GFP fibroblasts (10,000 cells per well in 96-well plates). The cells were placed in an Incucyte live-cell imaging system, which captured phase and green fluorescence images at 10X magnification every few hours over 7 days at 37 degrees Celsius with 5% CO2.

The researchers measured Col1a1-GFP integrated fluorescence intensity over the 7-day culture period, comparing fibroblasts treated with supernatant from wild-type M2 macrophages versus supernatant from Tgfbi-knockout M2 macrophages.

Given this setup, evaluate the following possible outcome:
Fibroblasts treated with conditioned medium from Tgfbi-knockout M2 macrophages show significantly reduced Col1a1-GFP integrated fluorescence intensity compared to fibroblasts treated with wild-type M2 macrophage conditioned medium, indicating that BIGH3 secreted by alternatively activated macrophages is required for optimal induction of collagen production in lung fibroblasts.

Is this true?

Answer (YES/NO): YES